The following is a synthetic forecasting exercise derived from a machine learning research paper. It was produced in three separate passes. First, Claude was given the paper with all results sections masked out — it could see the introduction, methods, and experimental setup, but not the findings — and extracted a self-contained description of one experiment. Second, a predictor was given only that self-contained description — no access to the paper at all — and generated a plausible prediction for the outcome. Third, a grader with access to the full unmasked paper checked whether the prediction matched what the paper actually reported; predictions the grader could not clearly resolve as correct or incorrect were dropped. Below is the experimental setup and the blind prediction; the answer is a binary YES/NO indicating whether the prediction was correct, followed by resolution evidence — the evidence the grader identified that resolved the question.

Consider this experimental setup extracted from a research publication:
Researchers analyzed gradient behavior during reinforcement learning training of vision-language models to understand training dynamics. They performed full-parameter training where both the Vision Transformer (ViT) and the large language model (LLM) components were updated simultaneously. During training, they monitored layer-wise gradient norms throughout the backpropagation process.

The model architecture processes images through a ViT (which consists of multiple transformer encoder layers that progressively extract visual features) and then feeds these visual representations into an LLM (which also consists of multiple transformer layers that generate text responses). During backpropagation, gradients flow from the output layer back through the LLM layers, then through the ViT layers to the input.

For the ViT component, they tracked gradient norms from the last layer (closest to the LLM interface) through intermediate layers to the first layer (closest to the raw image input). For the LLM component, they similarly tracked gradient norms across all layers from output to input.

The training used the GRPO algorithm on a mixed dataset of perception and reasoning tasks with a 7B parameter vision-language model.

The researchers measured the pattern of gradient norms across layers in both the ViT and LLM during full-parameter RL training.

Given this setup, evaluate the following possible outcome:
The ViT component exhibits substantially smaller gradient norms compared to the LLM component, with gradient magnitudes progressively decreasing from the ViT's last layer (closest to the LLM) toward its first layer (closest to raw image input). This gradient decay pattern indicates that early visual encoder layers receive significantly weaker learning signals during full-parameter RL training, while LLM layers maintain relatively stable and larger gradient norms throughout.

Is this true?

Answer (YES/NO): NO